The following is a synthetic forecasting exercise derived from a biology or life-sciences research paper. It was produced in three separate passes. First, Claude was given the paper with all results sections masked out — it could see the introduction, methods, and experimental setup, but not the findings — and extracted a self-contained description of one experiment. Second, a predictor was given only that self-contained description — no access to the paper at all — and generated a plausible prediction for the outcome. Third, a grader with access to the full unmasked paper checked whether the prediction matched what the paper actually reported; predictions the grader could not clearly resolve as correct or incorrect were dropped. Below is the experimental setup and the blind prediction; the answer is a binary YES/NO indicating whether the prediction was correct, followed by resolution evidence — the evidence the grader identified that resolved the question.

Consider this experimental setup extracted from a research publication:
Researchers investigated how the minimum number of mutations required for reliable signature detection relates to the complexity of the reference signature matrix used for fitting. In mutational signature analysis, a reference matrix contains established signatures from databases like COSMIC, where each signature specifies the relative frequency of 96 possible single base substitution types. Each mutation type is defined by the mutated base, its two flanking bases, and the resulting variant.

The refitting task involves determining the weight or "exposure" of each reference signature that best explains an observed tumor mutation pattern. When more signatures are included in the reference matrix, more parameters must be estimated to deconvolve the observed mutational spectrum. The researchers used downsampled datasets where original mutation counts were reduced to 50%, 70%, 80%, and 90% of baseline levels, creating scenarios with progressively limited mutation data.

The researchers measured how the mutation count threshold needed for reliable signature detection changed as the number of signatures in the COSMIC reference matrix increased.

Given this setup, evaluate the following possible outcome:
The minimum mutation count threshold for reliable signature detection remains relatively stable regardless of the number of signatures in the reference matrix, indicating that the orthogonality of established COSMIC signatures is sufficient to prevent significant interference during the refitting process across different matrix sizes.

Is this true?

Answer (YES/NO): NO